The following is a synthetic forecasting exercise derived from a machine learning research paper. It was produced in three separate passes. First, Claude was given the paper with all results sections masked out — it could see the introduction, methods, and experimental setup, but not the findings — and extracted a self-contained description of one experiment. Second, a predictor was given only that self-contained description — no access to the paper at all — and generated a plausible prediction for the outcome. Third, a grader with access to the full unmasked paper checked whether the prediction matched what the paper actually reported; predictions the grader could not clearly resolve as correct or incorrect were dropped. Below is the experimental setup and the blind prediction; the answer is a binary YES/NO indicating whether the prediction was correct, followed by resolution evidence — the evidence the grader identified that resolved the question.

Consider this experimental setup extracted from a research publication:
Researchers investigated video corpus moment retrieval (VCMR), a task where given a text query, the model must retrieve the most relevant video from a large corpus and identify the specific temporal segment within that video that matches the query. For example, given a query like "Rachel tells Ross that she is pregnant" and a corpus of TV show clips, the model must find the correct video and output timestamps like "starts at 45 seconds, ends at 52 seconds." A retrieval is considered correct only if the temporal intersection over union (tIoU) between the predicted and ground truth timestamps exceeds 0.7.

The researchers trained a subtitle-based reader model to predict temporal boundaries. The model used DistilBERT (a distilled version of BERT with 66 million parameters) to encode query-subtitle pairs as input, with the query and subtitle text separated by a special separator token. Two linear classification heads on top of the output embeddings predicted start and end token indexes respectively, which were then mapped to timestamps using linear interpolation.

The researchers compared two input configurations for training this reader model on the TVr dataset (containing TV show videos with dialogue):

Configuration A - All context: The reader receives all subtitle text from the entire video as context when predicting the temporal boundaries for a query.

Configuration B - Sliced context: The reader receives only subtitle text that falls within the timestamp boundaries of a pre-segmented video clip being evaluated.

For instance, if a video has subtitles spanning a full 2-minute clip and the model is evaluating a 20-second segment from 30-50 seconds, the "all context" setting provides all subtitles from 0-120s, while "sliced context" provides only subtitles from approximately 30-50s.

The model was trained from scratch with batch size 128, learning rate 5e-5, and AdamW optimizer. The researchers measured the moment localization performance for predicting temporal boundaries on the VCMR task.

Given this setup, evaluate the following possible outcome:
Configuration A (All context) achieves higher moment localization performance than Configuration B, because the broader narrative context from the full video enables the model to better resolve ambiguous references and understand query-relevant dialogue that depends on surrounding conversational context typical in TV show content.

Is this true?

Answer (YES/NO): NO